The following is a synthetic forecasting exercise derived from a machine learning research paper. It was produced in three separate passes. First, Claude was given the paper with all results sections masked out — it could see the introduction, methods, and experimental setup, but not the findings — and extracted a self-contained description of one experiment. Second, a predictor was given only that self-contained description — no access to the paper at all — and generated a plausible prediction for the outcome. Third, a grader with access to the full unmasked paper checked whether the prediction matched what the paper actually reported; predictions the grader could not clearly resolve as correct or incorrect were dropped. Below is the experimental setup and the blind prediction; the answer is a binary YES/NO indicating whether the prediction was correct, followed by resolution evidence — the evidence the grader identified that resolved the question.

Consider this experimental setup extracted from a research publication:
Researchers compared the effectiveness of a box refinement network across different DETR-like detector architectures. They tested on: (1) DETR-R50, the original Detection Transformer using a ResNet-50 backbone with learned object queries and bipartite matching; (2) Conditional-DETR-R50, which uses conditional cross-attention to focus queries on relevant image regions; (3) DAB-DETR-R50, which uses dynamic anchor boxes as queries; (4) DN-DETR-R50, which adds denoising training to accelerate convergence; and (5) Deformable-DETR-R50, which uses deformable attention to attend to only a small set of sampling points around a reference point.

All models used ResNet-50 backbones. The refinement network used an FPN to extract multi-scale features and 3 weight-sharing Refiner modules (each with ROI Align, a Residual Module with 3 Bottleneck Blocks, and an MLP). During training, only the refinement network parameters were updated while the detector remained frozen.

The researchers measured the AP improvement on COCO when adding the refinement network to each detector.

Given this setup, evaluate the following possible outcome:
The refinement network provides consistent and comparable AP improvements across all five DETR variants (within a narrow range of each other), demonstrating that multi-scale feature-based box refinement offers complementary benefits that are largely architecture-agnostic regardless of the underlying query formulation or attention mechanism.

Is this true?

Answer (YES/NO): NO